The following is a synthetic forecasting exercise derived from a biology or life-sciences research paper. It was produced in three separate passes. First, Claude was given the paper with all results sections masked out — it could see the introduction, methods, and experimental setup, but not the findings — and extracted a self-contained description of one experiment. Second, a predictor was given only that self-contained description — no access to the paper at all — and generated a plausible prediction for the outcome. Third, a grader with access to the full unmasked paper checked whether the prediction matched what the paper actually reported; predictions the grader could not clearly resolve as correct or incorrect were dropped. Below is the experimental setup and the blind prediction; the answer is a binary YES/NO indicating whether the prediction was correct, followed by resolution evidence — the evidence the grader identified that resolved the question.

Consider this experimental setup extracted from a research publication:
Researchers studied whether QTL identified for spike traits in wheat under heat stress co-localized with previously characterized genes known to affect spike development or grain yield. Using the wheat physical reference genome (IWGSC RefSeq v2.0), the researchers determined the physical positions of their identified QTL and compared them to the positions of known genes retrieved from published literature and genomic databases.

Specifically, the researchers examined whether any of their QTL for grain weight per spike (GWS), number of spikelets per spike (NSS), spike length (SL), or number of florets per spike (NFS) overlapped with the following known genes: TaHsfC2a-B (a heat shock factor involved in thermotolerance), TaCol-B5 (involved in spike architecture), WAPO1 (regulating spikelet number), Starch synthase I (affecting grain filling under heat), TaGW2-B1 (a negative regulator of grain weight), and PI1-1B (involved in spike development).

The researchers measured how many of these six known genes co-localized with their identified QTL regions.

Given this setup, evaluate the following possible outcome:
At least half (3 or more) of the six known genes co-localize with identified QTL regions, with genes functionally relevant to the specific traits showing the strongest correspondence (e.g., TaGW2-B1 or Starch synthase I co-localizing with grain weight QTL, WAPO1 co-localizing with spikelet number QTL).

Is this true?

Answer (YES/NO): YES